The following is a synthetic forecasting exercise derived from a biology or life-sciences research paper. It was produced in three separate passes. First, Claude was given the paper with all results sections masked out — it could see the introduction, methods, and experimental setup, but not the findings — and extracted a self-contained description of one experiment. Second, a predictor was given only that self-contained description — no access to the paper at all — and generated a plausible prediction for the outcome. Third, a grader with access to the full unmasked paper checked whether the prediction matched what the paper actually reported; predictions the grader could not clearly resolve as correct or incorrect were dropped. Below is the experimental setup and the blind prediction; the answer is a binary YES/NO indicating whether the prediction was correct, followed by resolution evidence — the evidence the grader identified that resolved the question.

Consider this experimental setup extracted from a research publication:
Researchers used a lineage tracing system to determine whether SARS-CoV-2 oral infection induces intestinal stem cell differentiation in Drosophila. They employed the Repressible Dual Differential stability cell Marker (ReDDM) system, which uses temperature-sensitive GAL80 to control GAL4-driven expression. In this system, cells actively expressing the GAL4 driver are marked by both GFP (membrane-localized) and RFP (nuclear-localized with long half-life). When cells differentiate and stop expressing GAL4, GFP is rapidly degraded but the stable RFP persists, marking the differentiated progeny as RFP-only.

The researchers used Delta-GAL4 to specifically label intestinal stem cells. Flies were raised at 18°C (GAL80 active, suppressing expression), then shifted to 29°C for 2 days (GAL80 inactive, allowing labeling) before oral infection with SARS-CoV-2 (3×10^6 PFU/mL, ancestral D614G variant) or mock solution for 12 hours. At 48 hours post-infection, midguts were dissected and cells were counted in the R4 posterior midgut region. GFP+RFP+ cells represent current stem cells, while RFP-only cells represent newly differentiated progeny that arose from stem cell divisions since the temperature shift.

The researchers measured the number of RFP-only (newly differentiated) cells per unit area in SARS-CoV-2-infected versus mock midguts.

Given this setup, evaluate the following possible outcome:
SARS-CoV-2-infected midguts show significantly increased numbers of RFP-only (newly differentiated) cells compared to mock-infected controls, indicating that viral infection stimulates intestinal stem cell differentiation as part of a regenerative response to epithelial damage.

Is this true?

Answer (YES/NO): NO